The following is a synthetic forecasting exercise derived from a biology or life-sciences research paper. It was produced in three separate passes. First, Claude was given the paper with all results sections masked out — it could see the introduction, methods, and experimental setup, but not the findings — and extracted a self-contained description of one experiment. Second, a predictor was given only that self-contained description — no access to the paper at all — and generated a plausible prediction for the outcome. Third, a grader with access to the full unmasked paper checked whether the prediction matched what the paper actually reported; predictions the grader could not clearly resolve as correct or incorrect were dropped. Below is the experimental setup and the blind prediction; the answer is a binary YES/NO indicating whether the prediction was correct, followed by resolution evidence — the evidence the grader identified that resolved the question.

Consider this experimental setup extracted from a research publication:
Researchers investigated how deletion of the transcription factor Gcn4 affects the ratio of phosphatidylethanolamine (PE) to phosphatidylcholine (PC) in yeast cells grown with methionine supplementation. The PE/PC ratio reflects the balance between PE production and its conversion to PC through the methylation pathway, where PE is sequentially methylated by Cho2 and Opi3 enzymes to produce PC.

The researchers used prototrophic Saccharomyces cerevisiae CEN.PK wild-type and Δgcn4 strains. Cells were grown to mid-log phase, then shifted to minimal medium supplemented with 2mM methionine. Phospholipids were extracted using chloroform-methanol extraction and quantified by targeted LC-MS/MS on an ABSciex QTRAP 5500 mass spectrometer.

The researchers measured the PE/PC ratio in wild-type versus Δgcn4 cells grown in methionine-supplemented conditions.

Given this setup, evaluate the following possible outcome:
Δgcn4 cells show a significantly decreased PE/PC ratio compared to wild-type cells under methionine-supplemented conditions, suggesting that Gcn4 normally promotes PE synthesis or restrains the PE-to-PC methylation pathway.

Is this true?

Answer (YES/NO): YES